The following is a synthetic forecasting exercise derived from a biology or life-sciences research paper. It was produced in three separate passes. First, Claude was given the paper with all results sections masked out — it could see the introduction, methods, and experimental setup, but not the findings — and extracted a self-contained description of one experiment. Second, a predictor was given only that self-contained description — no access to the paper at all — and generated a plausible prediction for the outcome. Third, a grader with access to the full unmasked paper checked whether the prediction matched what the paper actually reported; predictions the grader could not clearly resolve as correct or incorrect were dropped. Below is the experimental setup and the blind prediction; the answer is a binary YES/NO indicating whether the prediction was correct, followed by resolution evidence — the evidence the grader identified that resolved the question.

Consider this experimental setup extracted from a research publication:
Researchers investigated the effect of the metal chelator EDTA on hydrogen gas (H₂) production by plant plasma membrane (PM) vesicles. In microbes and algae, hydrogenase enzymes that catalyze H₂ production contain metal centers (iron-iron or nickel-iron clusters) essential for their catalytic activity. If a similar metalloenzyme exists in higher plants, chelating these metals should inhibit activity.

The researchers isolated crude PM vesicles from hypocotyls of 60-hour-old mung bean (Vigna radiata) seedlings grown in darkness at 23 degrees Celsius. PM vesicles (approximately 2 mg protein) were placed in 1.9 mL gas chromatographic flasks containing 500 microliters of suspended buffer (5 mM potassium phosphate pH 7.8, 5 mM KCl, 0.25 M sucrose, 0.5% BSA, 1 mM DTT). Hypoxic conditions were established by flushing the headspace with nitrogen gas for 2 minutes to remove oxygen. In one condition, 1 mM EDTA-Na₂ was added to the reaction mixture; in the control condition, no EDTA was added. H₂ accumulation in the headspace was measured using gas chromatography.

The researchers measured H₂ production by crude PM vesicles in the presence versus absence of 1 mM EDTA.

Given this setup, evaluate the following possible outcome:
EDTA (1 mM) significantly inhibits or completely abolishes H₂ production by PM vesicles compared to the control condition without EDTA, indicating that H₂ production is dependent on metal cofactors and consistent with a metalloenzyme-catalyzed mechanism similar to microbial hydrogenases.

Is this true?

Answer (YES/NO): YES